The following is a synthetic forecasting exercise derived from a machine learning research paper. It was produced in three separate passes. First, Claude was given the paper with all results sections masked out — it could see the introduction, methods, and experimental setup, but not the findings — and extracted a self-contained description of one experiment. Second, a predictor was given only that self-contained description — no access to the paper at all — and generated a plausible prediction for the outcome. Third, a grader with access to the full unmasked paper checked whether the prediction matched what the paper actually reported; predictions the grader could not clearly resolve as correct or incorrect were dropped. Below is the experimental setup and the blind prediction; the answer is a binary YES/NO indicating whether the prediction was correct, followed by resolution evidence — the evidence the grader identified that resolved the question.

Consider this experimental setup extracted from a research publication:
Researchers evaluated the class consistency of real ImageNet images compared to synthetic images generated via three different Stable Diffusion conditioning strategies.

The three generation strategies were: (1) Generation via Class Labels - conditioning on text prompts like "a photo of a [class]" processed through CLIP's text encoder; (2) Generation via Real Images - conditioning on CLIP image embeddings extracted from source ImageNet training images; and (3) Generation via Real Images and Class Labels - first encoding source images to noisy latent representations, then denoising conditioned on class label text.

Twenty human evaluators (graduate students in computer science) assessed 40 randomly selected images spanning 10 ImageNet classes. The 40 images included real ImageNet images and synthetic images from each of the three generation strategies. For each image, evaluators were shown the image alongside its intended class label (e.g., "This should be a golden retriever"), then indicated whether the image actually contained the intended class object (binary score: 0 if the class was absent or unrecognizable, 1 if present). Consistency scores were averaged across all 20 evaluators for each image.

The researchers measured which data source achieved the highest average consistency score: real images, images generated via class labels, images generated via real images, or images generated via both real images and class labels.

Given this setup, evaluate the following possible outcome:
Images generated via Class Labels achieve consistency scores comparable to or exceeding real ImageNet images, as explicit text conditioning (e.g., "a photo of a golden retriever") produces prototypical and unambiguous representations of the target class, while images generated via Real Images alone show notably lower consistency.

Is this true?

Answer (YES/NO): NO